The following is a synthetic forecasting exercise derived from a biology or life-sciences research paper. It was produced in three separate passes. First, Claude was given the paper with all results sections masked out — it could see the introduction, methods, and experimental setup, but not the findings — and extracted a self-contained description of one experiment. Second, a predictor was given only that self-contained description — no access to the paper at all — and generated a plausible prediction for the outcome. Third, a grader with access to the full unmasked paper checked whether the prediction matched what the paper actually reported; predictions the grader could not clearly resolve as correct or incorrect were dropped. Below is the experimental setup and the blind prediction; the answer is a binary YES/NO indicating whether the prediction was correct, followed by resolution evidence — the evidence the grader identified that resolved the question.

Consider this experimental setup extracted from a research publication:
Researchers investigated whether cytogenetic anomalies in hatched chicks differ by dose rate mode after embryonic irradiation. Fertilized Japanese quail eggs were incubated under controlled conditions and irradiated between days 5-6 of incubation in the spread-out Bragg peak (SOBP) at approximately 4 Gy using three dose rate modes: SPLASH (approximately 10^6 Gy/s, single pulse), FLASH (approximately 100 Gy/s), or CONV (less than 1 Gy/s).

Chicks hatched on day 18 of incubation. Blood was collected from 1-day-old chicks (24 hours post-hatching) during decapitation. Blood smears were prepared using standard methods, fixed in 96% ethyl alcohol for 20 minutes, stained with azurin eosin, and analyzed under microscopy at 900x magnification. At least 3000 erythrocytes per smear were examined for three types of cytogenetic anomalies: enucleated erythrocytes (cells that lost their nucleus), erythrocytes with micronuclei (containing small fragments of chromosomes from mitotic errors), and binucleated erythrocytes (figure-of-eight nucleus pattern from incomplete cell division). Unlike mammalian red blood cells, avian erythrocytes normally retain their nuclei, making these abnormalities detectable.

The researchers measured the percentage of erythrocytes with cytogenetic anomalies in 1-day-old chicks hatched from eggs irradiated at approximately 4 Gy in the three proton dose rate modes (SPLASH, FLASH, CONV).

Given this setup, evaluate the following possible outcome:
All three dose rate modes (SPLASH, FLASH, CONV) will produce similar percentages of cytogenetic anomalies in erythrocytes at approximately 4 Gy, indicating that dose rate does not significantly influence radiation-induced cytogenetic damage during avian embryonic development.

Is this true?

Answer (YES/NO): YES